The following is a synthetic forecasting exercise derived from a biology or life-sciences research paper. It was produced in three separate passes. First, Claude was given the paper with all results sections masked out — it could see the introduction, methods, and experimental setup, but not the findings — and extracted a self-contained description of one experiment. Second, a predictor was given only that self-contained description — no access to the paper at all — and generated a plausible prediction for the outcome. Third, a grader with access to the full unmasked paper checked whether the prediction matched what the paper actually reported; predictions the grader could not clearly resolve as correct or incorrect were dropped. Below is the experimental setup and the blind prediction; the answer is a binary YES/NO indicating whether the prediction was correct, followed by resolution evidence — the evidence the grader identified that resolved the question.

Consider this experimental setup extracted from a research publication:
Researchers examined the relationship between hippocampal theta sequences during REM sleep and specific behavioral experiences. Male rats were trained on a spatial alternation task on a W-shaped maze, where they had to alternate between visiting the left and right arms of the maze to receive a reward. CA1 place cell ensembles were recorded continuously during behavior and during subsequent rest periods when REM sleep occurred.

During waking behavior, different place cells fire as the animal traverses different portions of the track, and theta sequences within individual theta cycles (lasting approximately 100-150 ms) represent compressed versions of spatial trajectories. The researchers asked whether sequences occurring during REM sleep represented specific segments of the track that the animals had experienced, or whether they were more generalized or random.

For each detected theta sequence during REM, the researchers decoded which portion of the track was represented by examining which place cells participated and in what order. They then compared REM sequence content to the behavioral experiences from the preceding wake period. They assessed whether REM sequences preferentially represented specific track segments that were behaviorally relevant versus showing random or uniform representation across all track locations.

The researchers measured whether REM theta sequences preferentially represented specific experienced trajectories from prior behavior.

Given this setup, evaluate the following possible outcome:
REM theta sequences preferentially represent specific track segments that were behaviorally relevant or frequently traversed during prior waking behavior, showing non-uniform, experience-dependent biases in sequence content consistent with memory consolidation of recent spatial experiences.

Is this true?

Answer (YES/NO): YES